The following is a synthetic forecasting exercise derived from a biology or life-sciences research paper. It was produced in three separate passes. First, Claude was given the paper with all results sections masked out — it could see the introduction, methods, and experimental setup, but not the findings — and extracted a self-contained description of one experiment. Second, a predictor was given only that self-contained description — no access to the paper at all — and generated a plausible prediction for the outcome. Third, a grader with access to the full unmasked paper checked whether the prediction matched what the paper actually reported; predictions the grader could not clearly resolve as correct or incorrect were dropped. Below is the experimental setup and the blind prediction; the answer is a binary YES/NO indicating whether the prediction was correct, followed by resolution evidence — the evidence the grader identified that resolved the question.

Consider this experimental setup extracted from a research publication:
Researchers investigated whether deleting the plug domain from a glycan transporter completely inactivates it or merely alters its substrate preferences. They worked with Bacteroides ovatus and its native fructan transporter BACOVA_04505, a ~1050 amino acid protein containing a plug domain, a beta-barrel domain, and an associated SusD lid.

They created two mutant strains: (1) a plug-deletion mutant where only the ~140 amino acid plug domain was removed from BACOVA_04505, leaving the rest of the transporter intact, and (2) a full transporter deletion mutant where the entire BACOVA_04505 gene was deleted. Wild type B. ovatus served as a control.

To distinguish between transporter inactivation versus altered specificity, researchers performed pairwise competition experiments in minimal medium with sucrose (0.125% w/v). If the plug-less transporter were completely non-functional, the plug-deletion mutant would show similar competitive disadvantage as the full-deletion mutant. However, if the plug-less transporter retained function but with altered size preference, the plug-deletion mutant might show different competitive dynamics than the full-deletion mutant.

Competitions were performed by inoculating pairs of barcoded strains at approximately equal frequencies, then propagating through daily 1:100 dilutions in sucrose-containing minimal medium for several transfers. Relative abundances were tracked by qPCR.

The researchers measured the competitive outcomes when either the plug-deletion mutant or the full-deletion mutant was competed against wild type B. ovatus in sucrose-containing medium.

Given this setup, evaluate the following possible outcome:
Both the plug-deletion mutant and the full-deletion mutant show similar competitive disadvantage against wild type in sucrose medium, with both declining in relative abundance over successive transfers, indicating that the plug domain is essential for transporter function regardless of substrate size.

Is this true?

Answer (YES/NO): NO